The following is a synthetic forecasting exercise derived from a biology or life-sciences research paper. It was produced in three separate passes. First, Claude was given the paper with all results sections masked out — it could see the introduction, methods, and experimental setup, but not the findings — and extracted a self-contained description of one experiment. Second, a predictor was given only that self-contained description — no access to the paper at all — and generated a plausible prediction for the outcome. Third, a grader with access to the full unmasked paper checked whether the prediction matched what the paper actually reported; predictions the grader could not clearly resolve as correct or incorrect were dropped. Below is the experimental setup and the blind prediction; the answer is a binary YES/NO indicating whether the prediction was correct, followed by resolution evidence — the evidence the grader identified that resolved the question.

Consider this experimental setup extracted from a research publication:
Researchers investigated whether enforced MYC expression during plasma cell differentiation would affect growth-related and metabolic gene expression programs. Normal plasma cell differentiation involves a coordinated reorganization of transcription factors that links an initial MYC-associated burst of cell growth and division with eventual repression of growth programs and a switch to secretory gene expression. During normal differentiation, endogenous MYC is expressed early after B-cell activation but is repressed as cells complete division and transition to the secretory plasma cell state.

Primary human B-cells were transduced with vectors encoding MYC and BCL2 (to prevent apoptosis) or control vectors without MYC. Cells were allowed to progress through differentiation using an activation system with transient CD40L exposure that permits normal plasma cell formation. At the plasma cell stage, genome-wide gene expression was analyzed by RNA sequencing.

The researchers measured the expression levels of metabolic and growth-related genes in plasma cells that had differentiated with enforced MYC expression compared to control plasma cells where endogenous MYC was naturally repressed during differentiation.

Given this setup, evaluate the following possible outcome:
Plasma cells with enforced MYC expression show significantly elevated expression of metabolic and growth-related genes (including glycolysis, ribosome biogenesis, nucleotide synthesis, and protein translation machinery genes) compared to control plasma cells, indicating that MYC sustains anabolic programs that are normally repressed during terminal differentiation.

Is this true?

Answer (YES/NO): YES